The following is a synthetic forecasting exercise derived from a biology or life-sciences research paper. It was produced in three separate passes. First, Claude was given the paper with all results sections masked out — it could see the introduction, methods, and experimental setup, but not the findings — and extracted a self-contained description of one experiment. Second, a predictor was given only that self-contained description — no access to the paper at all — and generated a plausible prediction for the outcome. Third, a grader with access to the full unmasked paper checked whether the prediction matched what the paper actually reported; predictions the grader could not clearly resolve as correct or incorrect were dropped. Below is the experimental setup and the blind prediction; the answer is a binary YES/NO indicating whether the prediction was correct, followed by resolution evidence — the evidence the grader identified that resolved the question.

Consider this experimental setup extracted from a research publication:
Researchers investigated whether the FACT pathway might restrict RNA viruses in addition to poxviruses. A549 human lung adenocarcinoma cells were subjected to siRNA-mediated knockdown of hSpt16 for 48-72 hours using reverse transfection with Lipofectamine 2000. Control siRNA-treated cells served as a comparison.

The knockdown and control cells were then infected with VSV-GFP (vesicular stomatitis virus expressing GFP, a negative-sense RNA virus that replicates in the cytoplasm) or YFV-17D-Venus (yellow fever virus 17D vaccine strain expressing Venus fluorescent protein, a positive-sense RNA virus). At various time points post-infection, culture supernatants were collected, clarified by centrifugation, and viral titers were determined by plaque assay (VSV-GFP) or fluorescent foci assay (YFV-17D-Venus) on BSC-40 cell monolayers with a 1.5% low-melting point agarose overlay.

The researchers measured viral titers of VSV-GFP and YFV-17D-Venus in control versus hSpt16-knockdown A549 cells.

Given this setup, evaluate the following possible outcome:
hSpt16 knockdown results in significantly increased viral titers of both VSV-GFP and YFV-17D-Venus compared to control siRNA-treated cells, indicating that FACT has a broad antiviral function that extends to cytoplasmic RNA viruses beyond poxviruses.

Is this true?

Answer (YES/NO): YES